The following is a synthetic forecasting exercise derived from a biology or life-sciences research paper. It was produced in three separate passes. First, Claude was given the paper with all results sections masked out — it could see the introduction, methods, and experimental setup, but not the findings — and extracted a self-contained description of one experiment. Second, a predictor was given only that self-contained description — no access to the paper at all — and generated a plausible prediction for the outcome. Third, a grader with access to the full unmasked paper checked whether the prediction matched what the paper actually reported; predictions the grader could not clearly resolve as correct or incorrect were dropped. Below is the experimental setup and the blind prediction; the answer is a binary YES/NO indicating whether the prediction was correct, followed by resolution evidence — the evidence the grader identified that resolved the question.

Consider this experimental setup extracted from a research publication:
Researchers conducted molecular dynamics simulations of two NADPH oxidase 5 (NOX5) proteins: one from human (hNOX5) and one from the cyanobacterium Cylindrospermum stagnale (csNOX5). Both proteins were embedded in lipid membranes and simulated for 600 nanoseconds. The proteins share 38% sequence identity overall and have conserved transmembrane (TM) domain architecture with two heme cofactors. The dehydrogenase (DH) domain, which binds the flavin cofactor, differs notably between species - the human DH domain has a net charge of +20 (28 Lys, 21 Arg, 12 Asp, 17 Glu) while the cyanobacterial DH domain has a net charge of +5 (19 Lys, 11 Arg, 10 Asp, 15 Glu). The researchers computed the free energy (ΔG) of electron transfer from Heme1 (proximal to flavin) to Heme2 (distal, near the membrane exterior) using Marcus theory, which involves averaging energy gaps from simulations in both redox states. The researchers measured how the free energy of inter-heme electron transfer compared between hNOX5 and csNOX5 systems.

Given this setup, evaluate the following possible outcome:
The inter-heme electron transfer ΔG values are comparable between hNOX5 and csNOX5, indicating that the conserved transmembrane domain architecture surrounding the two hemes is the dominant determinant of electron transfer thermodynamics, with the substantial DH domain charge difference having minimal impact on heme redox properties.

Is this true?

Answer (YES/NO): NO